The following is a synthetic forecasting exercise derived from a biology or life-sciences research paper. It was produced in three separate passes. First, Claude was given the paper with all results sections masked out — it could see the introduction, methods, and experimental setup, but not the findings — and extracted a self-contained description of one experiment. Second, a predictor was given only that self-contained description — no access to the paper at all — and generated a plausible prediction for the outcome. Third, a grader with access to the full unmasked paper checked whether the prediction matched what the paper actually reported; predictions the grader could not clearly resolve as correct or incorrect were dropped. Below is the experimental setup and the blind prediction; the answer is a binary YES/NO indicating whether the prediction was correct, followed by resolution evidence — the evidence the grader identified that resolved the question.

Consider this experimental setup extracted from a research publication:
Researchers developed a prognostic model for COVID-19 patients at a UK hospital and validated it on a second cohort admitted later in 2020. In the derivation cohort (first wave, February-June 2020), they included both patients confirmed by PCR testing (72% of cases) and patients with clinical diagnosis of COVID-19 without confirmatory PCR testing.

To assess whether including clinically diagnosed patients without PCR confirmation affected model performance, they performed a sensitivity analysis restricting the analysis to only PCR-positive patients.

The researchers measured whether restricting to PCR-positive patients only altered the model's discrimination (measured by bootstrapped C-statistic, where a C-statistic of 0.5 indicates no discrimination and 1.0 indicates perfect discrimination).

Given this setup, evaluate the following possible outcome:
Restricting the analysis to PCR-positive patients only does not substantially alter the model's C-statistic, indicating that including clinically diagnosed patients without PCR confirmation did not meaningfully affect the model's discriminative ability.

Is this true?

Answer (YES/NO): YES